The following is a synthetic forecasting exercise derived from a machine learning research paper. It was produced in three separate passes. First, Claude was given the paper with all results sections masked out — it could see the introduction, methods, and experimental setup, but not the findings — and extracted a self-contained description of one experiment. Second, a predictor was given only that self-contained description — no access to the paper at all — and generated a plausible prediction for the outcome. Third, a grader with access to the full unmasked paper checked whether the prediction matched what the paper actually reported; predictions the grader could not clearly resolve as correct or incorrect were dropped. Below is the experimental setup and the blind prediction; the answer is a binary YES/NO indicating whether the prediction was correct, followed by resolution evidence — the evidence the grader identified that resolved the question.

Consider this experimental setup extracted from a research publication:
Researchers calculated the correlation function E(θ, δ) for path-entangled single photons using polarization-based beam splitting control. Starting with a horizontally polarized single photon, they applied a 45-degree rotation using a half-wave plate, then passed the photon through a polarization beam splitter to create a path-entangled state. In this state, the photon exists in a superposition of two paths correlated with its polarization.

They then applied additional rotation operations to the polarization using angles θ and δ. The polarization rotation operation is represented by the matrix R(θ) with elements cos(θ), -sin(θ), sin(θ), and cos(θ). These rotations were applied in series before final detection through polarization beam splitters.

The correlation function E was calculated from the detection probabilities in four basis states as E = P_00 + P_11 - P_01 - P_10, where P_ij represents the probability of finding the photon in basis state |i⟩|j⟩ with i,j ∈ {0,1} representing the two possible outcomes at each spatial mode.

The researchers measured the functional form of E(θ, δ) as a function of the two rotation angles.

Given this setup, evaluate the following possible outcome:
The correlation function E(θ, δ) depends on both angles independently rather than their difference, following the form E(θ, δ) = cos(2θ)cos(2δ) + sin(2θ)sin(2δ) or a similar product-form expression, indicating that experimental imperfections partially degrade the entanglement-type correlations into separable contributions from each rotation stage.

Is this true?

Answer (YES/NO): NO